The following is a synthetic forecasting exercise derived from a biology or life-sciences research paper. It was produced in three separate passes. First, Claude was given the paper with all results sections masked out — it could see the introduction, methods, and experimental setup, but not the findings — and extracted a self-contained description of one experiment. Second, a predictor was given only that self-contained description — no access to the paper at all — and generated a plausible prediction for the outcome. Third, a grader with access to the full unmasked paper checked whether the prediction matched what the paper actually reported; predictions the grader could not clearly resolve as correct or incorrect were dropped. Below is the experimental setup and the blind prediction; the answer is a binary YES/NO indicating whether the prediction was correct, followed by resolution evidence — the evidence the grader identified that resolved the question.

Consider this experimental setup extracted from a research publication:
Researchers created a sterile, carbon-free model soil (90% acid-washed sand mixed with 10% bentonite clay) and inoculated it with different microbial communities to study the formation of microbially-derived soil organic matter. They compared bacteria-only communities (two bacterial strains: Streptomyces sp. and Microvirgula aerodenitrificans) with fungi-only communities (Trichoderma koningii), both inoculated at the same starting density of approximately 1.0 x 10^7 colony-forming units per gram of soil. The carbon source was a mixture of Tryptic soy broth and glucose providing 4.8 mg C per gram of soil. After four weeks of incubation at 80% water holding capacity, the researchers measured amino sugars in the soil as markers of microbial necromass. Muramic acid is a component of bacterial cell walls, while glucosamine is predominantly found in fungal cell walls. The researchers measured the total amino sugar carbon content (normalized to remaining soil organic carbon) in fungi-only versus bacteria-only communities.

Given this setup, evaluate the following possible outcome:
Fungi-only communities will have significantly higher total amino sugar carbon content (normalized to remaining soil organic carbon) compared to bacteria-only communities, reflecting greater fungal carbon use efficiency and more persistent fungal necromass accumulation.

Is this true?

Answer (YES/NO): NO